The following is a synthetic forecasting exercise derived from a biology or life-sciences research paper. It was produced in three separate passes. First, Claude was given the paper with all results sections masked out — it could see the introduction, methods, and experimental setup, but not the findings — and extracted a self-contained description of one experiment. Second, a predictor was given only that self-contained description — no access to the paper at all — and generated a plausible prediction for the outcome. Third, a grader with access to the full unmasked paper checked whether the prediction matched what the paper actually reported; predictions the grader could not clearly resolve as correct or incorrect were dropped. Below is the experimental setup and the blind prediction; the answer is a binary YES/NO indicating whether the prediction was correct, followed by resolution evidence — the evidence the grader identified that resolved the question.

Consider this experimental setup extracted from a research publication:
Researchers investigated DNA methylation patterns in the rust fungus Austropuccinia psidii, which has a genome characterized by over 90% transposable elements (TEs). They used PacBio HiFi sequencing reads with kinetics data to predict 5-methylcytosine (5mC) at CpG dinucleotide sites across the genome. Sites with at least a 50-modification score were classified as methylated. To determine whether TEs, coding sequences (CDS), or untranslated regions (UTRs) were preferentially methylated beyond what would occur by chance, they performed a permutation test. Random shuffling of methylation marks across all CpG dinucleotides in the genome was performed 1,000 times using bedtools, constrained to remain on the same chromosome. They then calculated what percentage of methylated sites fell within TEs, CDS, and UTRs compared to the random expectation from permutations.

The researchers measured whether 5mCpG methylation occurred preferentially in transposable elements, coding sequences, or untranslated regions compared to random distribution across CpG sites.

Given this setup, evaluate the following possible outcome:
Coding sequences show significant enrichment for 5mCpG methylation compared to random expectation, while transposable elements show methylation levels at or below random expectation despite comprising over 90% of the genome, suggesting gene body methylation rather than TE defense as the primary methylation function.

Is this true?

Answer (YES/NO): NO